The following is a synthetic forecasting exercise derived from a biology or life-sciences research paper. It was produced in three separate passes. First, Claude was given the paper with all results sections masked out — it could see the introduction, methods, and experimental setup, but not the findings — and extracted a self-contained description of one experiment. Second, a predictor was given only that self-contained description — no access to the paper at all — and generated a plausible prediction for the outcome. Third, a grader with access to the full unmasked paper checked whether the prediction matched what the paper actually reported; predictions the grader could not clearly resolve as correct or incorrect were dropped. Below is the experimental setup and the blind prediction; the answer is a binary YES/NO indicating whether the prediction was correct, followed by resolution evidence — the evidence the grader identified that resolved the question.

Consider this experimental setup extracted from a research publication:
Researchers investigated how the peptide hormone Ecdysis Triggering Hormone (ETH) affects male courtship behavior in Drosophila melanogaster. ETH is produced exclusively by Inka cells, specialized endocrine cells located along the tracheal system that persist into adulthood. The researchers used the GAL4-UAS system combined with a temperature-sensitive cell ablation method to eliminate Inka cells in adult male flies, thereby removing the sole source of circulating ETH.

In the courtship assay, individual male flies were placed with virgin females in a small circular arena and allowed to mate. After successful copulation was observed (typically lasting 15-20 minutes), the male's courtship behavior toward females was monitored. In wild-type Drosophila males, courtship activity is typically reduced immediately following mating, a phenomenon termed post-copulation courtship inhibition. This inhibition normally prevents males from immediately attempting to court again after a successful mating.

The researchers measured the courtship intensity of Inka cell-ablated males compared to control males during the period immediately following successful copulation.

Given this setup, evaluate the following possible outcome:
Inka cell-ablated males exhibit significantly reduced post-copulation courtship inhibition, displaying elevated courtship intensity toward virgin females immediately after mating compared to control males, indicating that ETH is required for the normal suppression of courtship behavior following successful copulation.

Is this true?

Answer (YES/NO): YES